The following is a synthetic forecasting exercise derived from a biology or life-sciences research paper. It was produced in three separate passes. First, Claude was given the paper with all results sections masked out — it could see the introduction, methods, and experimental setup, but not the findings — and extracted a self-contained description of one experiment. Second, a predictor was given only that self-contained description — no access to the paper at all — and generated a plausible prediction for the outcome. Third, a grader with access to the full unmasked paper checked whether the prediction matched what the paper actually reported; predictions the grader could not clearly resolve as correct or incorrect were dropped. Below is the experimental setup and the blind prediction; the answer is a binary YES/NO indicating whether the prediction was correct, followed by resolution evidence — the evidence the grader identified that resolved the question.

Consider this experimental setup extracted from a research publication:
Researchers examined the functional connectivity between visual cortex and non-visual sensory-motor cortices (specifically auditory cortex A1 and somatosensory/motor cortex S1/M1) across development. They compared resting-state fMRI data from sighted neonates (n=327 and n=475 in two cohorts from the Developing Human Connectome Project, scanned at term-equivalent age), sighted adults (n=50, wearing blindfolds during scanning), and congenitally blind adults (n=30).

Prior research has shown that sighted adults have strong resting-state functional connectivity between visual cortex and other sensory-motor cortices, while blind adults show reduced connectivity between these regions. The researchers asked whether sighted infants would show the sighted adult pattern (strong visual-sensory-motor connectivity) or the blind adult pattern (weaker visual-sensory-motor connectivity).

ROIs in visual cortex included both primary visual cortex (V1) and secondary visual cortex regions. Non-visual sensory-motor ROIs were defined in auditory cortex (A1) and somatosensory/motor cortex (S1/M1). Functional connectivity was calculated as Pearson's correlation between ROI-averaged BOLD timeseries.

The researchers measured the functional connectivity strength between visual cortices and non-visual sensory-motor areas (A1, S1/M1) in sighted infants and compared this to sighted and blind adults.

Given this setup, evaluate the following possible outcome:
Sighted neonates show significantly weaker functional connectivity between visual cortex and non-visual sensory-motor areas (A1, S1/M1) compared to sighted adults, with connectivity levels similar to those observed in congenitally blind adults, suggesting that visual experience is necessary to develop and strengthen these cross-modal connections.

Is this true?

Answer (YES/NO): NO